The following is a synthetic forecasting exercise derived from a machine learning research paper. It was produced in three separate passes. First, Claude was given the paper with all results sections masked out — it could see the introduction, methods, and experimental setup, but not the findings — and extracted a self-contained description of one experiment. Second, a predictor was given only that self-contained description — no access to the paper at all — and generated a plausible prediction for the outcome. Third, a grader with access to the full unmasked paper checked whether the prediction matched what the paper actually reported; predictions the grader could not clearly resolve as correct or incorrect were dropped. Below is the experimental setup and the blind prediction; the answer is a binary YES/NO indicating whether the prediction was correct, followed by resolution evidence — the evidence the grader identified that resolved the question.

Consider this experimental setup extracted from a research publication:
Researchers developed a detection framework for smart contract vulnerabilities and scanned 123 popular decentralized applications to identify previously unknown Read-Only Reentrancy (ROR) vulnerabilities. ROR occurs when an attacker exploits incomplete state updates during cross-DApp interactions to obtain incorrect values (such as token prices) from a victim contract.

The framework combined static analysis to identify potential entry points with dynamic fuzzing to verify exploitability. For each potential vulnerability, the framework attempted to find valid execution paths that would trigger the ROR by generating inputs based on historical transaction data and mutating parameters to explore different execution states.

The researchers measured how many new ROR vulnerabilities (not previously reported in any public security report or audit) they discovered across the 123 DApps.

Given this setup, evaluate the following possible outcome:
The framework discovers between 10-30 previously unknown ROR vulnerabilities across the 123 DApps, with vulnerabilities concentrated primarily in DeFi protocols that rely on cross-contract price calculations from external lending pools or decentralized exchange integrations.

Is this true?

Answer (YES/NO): NO